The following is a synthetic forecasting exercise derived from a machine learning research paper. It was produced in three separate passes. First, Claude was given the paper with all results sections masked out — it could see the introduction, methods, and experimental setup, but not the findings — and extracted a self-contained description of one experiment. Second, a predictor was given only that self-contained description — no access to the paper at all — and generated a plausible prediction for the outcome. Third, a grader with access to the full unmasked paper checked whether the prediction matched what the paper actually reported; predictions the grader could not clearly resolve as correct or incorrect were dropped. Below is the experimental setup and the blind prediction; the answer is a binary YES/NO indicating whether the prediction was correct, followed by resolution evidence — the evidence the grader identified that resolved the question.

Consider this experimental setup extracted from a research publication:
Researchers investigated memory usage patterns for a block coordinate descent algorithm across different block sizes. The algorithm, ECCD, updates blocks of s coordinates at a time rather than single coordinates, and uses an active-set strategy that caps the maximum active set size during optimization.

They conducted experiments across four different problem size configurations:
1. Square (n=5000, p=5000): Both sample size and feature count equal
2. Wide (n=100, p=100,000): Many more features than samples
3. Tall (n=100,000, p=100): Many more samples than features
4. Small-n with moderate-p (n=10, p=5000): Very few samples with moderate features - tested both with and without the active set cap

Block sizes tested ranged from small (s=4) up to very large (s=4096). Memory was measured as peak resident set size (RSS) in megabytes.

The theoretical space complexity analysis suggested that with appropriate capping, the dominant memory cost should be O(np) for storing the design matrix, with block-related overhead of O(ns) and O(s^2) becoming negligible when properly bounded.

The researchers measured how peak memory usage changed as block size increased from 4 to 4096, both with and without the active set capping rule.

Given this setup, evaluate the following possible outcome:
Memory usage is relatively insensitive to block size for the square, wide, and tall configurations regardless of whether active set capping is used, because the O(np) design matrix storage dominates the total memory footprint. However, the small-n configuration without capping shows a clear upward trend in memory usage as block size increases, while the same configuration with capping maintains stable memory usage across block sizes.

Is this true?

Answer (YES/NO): NO